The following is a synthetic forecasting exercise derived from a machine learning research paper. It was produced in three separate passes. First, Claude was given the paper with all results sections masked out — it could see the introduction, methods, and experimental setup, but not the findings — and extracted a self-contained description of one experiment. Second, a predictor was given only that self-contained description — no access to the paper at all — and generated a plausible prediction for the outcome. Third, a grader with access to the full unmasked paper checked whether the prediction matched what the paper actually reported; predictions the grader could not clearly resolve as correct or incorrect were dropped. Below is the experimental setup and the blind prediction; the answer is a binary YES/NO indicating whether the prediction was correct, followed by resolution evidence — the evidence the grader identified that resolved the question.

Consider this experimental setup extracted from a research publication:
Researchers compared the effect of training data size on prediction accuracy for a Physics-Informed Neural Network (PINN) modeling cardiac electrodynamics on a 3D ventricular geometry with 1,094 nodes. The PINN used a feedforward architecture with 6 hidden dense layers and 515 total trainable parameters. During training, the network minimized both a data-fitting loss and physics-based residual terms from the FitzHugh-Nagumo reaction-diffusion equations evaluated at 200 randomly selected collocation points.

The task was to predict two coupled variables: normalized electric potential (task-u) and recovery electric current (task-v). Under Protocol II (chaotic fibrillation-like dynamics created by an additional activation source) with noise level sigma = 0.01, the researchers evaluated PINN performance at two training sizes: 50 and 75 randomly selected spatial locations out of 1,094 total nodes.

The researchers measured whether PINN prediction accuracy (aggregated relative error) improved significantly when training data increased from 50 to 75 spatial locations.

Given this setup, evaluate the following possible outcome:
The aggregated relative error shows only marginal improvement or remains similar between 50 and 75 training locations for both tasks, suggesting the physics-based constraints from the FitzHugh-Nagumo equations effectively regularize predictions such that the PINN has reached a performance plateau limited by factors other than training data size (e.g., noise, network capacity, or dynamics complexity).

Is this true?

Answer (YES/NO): YES